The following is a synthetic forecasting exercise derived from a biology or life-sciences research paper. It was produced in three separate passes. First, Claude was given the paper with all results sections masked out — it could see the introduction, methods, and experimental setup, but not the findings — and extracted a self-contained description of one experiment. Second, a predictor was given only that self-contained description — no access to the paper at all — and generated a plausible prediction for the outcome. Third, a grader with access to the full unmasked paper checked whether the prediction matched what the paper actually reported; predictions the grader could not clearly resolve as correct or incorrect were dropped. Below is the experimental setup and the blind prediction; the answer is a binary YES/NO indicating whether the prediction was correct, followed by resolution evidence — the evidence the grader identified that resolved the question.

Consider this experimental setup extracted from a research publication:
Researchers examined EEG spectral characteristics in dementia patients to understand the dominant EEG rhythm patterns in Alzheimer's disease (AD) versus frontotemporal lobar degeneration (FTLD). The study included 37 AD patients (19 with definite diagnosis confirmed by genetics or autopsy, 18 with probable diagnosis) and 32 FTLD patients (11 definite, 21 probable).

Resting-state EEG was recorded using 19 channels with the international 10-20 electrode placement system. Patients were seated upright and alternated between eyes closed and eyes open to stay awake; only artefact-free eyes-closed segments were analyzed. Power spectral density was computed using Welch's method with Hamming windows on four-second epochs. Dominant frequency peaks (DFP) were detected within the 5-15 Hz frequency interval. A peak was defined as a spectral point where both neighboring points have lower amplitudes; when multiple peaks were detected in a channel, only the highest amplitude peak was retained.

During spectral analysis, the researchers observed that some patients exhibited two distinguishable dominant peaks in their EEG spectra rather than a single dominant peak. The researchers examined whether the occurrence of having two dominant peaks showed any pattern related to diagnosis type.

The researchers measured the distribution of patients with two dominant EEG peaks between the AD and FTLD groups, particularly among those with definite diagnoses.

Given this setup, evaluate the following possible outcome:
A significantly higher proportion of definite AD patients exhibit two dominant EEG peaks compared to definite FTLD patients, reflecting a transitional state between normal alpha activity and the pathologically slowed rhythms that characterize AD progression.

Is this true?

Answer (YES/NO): NO